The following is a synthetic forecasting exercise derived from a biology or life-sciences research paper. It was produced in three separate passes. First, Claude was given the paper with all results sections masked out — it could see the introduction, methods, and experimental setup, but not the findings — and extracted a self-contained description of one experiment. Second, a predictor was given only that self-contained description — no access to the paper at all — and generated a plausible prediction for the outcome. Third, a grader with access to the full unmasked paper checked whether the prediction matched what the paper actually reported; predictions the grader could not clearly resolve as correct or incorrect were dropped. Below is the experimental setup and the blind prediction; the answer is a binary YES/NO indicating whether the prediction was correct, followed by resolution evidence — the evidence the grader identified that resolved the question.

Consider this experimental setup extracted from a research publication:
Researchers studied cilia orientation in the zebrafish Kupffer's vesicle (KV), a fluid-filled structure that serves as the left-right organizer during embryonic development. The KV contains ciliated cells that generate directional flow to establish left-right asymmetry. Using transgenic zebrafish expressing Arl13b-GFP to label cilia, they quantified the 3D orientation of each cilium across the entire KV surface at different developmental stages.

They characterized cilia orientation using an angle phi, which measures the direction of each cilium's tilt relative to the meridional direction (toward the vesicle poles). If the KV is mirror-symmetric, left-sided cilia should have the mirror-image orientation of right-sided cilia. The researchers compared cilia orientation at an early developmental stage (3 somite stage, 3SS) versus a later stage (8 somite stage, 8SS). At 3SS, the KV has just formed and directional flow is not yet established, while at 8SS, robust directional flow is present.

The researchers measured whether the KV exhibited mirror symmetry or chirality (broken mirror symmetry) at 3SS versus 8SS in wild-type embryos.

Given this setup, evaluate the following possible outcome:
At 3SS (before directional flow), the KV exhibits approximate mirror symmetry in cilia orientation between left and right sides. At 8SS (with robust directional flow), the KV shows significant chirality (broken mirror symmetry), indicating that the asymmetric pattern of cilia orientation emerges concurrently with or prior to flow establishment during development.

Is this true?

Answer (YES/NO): YES